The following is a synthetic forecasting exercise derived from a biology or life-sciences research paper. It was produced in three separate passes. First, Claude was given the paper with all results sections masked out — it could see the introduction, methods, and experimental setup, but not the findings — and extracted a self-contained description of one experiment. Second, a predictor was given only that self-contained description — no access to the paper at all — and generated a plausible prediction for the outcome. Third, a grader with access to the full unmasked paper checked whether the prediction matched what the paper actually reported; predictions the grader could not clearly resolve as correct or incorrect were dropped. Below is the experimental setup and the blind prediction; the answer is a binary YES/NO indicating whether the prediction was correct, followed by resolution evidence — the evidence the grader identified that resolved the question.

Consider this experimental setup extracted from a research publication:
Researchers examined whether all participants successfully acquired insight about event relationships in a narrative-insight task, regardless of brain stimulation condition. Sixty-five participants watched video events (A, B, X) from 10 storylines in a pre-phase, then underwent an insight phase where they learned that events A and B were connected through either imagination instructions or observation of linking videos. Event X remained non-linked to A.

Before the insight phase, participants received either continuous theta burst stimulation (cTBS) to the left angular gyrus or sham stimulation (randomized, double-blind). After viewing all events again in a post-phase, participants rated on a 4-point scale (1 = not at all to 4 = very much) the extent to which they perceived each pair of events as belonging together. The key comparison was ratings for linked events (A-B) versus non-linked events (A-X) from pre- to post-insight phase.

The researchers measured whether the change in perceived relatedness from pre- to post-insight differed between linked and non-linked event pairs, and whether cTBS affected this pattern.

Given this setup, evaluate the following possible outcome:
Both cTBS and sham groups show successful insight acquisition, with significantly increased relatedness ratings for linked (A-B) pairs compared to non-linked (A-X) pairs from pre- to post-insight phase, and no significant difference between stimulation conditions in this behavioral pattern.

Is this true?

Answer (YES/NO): YES